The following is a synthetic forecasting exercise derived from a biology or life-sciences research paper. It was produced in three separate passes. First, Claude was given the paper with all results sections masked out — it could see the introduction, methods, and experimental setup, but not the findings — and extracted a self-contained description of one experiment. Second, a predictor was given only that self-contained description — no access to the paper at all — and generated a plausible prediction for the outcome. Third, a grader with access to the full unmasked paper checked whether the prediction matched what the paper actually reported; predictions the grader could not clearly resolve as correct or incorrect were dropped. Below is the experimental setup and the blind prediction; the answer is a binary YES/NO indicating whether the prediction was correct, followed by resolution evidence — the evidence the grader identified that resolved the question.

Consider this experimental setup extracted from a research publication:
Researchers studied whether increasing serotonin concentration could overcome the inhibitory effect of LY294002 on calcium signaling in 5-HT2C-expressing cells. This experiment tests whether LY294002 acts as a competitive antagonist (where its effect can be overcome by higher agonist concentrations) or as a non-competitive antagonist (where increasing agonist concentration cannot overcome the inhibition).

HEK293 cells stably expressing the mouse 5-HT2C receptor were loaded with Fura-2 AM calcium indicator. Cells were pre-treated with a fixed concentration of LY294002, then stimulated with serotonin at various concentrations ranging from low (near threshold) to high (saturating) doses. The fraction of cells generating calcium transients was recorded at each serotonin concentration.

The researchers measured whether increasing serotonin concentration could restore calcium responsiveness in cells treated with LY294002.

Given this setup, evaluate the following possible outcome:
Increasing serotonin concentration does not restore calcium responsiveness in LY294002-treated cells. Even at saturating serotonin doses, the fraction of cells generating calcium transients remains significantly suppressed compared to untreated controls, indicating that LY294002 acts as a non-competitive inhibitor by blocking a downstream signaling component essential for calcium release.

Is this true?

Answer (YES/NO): NO